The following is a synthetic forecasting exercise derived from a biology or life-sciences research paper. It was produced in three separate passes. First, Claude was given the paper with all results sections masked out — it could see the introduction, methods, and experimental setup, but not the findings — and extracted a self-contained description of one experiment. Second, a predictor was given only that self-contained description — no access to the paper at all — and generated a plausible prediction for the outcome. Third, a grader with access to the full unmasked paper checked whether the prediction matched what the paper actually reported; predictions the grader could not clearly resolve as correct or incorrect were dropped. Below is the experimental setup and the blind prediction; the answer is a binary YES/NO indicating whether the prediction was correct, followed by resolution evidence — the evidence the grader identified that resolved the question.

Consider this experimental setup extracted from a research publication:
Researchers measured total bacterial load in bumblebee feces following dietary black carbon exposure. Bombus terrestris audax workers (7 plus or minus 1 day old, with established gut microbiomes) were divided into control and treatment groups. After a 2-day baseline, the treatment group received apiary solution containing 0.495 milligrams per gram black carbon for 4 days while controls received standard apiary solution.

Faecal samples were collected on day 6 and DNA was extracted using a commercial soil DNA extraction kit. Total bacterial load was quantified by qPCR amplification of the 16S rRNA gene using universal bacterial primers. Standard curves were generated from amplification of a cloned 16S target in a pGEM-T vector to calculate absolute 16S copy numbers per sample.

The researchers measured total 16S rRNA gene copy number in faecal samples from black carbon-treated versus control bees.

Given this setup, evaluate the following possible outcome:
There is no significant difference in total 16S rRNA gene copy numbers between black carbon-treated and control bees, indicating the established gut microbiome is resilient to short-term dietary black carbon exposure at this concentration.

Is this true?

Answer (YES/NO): YES